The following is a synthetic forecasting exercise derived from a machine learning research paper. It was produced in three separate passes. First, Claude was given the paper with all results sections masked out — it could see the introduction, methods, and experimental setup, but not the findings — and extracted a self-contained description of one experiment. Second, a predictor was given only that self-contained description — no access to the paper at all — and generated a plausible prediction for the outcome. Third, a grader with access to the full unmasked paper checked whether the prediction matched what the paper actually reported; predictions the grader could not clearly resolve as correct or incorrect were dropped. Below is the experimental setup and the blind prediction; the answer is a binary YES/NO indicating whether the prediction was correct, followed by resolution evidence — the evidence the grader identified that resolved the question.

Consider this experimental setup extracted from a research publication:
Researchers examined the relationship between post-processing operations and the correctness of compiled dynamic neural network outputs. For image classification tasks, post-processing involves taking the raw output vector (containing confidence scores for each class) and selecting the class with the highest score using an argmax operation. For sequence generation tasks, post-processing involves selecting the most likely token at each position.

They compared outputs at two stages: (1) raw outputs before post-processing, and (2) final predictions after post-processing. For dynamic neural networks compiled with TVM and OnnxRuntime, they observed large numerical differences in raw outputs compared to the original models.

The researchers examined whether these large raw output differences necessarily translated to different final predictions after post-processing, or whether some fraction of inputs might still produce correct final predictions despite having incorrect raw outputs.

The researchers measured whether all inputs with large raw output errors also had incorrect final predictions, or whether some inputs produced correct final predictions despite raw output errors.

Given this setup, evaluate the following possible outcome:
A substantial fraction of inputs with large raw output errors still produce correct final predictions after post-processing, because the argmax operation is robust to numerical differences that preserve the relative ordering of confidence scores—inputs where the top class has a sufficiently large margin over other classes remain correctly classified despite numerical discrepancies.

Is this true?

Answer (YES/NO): NO